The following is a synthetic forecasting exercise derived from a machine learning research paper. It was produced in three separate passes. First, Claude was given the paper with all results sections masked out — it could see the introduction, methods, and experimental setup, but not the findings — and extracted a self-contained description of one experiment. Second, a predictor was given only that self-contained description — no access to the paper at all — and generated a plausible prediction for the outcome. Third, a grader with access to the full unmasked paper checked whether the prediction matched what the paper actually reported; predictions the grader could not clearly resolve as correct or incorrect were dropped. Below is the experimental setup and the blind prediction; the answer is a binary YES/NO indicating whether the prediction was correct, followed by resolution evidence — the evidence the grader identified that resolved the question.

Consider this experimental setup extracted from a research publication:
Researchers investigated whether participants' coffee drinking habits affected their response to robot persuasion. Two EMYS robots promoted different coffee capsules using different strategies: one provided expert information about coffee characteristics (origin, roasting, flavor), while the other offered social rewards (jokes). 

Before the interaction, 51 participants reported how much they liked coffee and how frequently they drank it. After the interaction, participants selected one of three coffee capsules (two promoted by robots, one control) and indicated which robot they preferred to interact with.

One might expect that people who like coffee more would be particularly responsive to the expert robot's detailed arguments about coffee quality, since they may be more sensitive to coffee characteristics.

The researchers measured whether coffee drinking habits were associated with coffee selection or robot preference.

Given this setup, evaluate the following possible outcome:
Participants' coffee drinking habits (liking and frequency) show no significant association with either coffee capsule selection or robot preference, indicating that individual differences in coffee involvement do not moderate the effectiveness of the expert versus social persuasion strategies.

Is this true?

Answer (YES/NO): YES